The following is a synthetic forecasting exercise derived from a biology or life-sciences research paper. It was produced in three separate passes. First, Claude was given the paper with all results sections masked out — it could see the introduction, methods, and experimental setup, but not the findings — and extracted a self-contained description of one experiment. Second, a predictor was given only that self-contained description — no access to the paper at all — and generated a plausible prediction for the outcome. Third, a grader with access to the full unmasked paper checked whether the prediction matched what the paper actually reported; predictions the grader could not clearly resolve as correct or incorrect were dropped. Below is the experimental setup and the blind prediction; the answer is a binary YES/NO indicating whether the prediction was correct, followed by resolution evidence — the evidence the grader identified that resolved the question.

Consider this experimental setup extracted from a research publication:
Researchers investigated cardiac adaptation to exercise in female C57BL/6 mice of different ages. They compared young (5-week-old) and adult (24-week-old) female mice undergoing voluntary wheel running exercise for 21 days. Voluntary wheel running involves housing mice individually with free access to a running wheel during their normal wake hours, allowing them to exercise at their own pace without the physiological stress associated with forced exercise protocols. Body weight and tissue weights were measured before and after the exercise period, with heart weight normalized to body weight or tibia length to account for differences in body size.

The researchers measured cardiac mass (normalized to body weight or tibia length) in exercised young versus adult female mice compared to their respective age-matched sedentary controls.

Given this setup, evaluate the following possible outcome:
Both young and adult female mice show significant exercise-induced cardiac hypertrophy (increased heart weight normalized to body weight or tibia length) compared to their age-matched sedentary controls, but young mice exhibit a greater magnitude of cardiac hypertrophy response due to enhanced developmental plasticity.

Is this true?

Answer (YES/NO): YES